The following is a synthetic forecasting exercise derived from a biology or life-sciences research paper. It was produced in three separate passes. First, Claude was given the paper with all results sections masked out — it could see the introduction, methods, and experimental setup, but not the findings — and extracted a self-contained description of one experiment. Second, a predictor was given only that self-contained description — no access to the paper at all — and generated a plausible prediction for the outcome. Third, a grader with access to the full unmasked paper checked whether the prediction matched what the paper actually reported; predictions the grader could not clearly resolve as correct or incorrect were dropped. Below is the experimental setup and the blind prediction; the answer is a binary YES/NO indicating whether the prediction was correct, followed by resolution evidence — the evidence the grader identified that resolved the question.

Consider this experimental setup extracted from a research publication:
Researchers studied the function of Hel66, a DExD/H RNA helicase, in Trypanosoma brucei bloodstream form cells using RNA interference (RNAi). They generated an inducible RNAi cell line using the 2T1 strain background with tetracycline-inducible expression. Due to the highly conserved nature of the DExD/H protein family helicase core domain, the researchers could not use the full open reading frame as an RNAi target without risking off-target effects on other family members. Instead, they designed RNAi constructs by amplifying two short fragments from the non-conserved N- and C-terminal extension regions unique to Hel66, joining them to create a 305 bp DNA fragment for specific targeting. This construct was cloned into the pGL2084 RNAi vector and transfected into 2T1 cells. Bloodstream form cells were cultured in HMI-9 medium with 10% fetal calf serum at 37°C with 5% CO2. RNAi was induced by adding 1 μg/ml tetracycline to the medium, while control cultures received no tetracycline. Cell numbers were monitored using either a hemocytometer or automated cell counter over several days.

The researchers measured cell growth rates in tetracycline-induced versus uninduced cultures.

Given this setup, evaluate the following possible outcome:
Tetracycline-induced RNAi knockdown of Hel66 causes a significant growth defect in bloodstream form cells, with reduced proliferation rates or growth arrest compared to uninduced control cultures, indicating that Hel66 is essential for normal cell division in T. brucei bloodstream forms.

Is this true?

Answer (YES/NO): YES